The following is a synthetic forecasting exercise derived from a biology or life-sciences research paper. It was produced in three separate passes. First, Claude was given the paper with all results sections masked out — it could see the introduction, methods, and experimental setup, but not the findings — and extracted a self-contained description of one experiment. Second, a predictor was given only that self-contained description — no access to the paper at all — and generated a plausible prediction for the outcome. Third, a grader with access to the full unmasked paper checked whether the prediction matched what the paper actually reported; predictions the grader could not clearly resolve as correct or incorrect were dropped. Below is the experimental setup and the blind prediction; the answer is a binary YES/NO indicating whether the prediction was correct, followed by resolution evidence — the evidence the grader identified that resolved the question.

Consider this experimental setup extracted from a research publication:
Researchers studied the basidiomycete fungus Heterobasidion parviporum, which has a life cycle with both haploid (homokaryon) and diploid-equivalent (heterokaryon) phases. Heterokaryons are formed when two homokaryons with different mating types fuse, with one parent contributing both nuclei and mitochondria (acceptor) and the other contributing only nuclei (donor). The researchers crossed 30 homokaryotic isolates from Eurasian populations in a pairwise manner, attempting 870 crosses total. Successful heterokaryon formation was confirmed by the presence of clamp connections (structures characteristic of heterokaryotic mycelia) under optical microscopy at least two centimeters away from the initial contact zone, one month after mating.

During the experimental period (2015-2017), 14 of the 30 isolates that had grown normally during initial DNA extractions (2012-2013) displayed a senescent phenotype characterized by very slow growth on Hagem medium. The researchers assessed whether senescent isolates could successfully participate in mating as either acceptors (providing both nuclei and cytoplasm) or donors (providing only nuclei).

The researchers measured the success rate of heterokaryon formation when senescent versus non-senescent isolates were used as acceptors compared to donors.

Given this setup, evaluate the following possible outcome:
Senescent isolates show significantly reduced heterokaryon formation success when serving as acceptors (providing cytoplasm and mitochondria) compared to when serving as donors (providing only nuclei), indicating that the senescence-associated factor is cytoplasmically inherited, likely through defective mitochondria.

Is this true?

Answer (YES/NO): NO